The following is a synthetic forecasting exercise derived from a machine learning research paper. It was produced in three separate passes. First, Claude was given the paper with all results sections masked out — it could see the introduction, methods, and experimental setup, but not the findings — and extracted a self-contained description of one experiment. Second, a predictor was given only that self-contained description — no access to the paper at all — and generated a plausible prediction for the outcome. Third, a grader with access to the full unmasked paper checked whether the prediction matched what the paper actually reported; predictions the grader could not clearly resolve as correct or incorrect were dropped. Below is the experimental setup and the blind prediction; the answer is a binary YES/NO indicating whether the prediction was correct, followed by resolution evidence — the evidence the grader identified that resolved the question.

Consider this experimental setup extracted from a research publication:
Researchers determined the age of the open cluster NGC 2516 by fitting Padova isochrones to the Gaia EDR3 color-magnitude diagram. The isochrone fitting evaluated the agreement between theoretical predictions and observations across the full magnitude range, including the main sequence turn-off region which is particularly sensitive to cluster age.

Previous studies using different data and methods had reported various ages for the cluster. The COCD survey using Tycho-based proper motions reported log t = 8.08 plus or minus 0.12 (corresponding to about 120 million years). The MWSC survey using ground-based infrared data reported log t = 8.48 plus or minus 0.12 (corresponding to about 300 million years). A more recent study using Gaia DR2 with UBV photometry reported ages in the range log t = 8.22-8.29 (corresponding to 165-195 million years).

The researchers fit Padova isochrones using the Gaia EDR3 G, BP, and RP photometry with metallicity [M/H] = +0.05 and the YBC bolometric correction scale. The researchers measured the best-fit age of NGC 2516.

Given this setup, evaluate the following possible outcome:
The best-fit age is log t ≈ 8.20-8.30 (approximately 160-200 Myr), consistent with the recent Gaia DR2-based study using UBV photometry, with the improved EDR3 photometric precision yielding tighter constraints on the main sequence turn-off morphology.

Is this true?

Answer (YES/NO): NO